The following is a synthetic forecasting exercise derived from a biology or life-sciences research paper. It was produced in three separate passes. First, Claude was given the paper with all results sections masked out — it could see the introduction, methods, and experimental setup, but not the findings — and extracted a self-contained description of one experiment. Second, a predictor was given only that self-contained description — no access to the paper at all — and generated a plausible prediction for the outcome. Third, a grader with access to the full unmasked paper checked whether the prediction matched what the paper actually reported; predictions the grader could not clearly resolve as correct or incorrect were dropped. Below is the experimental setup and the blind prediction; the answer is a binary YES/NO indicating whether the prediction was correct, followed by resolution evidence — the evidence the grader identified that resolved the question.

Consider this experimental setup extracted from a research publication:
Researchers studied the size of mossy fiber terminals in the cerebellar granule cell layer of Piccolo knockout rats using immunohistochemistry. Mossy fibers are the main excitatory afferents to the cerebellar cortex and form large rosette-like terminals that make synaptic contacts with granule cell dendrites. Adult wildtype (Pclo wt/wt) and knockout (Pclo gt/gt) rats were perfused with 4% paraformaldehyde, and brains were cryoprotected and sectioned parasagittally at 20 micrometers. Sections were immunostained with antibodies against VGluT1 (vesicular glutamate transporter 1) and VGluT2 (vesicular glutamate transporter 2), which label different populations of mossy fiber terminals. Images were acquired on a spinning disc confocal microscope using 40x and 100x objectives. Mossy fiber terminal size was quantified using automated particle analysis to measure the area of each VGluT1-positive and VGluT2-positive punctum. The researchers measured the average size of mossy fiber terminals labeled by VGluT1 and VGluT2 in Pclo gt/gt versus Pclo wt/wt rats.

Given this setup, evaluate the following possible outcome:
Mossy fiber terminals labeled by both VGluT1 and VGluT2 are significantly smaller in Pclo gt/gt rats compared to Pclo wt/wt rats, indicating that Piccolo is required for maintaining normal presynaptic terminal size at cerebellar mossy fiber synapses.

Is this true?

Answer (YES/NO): YES